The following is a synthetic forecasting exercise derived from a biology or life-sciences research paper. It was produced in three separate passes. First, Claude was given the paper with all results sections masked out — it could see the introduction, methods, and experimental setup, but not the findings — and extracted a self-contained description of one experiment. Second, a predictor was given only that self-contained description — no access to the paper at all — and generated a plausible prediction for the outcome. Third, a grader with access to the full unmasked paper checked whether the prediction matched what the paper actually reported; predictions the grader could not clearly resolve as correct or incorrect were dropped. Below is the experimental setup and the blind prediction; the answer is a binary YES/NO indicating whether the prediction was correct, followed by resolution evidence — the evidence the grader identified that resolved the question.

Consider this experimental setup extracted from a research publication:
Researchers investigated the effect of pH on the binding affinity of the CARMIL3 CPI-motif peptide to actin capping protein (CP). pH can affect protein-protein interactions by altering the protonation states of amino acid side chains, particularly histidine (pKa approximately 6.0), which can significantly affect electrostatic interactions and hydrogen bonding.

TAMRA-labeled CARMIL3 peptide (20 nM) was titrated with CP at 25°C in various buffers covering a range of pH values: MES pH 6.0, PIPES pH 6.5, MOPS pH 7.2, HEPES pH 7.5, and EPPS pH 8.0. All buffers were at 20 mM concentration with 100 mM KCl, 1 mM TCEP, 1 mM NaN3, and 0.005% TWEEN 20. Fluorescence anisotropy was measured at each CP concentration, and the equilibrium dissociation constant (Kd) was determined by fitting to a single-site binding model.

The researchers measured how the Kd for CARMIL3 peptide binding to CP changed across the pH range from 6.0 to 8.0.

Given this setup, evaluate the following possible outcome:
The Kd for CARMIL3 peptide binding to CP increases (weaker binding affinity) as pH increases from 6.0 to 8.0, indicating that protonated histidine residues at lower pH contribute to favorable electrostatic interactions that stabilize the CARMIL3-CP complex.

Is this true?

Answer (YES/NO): NO